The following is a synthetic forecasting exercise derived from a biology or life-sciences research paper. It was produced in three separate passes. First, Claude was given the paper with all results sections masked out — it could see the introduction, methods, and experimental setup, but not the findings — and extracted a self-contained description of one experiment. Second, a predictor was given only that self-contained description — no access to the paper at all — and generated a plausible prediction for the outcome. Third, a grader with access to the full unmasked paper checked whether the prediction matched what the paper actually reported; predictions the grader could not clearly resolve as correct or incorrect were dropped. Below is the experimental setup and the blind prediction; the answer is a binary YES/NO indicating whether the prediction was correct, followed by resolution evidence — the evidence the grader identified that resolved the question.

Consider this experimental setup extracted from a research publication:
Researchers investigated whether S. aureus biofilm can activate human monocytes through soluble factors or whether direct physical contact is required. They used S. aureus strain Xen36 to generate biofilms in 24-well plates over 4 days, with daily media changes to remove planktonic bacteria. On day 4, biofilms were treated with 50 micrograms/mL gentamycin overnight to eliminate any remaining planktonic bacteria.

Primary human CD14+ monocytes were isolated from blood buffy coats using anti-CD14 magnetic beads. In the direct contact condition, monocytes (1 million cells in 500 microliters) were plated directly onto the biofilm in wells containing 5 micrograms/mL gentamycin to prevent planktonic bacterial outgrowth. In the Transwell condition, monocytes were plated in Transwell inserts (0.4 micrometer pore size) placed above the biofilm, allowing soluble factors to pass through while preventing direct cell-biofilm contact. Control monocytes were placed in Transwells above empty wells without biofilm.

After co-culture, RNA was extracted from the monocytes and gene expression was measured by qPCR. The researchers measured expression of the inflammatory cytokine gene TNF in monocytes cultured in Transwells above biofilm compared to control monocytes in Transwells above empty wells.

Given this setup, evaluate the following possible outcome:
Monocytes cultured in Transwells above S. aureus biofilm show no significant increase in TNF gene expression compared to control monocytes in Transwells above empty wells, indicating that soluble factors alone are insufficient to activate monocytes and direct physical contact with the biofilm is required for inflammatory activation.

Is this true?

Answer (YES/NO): NO